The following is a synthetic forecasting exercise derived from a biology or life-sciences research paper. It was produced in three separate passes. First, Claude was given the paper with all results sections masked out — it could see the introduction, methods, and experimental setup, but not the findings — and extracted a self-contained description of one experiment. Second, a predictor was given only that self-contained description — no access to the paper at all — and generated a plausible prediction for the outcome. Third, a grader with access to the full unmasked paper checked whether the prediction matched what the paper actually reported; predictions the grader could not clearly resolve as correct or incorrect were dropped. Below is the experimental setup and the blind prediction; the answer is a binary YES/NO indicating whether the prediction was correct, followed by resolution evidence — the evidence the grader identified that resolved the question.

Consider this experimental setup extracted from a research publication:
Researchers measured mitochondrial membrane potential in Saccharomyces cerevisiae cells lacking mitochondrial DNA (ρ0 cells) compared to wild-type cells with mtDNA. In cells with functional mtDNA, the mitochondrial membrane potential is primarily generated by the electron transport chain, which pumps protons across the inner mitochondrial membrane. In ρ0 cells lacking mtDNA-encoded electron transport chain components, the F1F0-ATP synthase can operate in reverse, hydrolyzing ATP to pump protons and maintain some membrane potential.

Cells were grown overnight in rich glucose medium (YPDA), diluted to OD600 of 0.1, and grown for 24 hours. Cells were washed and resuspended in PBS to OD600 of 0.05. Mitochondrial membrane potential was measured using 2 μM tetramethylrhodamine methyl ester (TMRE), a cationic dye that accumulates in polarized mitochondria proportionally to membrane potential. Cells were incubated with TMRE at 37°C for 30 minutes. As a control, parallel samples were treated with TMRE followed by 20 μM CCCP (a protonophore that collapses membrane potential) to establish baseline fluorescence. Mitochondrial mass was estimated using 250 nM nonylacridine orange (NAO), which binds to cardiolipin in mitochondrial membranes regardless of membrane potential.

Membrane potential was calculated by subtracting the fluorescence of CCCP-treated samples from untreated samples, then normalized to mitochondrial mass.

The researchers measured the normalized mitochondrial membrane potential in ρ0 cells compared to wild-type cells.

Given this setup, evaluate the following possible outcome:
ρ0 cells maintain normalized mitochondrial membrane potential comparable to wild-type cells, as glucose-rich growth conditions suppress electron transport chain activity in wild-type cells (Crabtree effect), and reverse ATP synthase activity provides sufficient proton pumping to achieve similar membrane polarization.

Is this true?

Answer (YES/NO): NO